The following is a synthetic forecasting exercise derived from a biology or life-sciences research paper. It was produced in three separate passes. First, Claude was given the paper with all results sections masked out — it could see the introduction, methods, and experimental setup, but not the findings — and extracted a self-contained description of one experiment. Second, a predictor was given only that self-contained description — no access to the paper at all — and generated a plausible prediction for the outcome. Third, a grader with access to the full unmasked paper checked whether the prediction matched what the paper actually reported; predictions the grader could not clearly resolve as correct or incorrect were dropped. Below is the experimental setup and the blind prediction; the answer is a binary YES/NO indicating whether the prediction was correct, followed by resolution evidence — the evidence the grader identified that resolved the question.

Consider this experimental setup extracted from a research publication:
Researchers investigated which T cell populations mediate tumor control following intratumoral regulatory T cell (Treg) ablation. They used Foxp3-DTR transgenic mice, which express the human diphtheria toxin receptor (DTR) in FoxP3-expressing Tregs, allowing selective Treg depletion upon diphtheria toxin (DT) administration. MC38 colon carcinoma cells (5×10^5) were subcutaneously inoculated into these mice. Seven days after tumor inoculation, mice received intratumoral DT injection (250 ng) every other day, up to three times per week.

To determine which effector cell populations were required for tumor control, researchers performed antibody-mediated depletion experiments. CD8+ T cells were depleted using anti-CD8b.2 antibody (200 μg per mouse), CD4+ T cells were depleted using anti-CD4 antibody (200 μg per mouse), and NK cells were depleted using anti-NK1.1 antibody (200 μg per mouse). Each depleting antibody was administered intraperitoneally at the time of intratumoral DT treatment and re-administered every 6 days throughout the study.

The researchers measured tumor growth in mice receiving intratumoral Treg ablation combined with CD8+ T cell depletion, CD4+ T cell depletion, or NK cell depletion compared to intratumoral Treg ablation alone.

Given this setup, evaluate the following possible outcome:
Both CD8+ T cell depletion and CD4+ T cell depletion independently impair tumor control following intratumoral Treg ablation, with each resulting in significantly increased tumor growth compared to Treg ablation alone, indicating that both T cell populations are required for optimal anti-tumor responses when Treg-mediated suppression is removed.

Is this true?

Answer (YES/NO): NO